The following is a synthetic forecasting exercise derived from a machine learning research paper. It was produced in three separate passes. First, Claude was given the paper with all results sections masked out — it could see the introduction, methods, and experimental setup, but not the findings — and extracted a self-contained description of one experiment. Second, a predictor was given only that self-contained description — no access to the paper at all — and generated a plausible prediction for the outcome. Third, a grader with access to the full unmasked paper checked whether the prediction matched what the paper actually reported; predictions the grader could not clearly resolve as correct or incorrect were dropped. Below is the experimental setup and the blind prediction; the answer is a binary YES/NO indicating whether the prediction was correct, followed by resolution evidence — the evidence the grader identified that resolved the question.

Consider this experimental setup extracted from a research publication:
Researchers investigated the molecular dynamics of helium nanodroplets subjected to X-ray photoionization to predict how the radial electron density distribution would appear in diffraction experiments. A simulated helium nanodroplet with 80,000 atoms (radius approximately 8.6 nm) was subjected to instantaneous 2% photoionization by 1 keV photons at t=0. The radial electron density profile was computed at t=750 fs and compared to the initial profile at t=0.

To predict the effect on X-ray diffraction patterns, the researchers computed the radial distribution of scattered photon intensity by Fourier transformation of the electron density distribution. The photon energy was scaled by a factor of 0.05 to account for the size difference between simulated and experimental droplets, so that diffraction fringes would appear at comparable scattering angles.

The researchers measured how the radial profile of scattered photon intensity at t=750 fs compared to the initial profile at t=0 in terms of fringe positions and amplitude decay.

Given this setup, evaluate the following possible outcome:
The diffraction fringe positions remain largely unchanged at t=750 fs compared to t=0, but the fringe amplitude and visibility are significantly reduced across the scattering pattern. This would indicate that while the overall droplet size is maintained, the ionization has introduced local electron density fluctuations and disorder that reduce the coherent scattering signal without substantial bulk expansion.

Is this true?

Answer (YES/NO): NO